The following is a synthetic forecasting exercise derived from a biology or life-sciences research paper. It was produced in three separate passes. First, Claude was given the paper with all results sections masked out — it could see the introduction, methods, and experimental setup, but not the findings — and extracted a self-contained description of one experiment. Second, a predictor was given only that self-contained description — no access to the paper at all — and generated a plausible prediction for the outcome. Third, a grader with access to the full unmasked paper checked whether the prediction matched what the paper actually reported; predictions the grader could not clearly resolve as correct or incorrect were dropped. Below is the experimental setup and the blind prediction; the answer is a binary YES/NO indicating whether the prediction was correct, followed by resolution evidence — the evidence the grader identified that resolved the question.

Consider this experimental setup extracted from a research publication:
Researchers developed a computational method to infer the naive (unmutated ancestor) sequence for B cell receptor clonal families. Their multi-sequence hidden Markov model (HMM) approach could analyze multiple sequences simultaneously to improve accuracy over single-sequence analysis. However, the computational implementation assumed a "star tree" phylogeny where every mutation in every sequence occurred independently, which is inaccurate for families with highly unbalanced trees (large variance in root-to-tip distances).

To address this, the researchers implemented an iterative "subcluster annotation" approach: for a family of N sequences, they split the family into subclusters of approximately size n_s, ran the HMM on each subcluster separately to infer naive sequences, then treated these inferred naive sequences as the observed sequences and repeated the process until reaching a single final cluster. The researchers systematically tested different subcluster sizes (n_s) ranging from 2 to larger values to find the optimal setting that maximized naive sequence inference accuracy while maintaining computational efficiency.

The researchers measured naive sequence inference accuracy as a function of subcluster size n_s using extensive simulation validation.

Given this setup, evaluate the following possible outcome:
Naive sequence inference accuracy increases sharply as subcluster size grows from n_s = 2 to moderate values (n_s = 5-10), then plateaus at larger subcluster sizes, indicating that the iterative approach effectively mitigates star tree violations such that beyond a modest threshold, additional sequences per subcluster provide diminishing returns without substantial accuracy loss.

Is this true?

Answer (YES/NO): NO